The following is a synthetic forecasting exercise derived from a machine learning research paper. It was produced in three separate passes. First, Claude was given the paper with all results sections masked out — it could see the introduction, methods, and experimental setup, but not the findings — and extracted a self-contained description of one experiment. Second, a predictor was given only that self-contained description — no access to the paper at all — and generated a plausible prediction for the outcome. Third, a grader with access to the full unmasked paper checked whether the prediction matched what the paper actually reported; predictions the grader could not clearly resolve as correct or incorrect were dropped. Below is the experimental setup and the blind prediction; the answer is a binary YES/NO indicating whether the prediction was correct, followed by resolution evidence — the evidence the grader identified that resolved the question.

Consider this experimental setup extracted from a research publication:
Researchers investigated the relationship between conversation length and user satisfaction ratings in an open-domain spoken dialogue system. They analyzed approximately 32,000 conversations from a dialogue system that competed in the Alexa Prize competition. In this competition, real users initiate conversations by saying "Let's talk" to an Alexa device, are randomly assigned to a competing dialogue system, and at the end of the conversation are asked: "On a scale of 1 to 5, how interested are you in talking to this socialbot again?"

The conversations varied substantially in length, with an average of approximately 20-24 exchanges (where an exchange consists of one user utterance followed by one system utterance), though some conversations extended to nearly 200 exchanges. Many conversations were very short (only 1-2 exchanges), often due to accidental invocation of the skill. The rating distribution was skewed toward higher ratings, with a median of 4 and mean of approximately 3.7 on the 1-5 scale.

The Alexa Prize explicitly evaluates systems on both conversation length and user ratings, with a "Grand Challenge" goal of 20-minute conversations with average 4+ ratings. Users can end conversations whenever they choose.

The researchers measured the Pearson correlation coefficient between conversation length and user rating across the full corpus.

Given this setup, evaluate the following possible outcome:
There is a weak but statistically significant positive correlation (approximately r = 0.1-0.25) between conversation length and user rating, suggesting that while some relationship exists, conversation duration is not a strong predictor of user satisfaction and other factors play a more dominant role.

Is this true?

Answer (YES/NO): YES